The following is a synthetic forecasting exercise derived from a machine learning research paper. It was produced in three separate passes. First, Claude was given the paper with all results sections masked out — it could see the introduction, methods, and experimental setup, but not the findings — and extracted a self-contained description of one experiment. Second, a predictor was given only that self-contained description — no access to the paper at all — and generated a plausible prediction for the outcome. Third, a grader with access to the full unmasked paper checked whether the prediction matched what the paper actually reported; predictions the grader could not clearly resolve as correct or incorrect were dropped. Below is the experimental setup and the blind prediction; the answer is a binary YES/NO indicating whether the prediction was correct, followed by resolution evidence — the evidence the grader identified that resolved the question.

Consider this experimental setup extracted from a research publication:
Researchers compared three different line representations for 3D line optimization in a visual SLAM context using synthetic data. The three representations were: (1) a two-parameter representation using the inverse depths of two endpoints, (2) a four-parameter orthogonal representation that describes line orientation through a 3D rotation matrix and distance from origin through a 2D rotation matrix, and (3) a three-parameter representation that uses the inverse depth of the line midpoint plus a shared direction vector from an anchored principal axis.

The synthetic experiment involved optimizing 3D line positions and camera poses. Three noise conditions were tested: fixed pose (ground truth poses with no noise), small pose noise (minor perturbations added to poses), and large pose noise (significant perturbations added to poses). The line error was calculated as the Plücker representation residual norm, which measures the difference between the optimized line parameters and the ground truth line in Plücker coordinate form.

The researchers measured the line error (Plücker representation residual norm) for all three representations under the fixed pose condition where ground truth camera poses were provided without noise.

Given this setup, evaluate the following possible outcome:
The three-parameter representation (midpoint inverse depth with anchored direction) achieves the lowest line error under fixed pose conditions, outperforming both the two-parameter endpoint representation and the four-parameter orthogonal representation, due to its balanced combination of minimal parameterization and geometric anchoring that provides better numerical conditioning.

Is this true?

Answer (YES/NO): NO